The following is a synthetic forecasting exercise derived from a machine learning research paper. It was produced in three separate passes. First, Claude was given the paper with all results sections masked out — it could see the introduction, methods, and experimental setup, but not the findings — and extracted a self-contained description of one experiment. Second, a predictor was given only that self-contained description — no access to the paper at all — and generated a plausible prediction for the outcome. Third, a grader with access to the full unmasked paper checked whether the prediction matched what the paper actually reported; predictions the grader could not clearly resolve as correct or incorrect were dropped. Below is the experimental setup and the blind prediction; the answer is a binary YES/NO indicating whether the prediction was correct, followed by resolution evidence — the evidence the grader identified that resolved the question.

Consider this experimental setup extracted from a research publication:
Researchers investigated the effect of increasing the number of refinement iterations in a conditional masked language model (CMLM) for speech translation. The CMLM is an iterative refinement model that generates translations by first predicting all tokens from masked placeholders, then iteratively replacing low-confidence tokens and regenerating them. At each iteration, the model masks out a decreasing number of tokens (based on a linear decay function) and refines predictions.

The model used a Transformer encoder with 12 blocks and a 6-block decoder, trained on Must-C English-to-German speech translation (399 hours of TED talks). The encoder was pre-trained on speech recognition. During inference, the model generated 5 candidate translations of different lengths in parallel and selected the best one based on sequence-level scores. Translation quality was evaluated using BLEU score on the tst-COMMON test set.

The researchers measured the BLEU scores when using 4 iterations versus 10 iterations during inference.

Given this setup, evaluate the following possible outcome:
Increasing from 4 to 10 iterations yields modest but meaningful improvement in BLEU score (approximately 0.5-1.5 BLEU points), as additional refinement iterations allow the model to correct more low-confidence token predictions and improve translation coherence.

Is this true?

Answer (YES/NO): YES